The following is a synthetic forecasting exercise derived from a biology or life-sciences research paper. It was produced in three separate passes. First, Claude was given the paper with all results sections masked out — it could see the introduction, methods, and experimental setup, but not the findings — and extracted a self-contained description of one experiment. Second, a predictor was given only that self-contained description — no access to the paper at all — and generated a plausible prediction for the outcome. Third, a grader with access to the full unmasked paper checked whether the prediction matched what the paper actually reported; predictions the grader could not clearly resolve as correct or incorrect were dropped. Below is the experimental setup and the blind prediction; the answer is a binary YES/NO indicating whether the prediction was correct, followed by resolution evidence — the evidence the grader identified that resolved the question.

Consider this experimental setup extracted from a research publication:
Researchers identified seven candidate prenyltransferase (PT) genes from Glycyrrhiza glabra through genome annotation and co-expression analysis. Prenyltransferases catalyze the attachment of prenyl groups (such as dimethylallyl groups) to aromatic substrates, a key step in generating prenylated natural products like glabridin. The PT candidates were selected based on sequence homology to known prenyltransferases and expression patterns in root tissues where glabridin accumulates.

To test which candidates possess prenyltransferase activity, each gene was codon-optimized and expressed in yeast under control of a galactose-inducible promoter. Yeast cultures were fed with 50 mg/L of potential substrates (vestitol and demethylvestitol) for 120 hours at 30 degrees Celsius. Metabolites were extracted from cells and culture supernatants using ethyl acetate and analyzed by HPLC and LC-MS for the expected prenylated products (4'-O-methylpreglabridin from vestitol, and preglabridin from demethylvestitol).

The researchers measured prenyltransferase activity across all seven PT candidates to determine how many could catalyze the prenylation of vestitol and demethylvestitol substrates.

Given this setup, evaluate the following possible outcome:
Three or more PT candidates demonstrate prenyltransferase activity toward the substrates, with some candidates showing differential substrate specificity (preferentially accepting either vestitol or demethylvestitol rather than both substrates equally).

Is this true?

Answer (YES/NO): NO